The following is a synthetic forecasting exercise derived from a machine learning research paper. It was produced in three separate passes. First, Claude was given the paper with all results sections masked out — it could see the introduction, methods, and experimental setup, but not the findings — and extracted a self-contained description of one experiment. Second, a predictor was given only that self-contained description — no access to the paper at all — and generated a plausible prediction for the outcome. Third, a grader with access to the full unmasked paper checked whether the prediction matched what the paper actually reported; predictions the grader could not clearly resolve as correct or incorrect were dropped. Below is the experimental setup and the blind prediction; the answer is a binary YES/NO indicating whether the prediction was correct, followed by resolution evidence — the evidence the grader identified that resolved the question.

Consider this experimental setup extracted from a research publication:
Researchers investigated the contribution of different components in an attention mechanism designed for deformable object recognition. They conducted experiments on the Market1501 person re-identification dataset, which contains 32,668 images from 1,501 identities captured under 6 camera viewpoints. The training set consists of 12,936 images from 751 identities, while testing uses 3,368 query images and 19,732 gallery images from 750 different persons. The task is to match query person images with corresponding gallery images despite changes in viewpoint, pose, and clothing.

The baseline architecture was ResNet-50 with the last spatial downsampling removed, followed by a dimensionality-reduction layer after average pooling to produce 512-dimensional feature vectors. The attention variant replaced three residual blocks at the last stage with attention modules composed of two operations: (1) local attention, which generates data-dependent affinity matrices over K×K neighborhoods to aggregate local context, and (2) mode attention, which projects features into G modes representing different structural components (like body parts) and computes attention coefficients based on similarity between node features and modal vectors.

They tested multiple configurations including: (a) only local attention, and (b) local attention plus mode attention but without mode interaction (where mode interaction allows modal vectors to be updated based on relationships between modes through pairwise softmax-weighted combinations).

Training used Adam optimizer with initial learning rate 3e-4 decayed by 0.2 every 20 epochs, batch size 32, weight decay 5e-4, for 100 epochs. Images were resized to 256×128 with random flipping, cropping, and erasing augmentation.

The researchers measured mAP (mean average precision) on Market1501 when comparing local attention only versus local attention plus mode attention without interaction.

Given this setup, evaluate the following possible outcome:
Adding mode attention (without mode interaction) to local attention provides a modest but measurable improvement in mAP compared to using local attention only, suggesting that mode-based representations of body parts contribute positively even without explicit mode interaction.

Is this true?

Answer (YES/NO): YES